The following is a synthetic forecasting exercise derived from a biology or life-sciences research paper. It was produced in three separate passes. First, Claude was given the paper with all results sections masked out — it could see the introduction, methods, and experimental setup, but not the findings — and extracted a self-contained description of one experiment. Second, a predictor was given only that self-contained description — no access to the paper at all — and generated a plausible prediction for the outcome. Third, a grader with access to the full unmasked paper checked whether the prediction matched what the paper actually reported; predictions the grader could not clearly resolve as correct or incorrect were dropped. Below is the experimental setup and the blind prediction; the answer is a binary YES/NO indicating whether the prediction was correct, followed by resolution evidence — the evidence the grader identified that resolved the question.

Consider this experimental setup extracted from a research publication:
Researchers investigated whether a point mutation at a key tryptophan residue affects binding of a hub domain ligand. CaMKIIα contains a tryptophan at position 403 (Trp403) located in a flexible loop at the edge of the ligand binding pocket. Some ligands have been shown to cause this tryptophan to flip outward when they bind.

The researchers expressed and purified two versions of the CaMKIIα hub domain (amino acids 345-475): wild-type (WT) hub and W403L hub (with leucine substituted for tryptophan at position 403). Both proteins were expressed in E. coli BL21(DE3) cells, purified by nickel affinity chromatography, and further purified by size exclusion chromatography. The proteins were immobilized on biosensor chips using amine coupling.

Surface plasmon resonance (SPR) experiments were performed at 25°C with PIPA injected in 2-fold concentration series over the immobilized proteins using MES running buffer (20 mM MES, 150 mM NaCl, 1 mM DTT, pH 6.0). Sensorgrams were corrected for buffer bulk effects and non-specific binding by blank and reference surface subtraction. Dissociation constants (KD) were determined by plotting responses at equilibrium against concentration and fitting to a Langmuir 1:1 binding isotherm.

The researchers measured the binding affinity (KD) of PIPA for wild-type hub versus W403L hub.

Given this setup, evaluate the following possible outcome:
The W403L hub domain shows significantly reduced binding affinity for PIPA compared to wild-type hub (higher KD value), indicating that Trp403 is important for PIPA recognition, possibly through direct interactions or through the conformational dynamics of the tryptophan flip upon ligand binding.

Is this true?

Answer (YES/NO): NO